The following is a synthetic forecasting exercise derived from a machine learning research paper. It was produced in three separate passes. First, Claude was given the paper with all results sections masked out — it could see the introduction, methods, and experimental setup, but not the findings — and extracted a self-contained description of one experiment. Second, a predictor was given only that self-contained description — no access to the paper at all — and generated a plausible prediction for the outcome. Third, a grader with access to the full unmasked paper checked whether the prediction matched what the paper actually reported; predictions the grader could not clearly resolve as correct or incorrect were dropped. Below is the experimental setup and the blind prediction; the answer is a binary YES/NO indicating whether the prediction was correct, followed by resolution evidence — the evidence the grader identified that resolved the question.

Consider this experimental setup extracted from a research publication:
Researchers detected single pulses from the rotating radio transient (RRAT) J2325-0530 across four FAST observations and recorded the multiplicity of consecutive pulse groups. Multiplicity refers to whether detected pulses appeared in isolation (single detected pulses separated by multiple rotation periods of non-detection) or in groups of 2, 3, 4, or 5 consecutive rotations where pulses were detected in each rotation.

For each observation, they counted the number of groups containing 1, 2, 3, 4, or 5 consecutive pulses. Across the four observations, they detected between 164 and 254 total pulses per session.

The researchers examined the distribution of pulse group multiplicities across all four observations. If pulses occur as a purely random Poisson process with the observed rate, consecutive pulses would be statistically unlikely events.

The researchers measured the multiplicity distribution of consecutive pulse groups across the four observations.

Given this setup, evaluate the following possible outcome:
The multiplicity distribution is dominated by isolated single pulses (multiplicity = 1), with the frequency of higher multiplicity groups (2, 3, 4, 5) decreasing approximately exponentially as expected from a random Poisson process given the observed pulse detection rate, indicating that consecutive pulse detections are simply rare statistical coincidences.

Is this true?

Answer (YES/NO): NO